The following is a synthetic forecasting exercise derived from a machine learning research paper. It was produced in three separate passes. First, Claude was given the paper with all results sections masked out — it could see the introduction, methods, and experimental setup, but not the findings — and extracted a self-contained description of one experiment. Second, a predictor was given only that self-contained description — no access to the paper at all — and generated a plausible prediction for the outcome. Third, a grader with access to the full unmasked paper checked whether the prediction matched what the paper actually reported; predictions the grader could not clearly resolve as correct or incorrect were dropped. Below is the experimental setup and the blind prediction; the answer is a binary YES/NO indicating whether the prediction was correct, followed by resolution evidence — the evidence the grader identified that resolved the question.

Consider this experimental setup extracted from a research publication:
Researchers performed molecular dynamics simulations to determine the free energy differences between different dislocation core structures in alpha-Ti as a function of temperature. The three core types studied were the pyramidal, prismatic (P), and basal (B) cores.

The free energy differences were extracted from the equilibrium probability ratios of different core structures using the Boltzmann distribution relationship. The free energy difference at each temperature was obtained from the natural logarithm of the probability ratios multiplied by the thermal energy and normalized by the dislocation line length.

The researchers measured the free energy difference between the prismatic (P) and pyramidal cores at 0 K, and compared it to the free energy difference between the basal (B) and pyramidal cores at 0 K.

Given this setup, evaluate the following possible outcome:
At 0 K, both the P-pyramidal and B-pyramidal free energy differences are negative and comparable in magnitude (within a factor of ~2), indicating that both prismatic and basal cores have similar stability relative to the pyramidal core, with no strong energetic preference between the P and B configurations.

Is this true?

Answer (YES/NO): NO